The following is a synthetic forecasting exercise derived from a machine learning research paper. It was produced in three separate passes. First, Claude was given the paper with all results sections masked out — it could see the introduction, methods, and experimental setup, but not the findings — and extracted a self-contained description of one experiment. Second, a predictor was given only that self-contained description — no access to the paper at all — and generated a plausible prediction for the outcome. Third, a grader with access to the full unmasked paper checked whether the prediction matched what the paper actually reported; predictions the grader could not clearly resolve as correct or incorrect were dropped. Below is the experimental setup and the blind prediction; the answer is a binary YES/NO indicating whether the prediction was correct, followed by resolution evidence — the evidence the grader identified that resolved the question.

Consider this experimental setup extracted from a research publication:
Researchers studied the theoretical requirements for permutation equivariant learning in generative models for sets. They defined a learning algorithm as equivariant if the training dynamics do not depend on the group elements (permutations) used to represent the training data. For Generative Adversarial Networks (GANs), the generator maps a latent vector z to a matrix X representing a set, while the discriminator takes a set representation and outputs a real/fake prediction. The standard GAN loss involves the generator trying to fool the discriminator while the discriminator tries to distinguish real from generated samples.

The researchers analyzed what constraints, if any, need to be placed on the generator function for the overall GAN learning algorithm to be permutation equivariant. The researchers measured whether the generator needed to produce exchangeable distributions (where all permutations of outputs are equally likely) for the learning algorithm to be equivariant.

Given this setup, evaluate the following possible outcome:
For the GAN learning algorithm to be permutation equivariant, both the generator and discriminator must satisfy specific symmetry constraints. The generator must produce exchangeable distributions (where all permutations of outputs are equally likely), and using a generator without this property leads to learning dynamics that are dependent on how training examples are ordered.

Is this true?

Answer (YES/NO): NO